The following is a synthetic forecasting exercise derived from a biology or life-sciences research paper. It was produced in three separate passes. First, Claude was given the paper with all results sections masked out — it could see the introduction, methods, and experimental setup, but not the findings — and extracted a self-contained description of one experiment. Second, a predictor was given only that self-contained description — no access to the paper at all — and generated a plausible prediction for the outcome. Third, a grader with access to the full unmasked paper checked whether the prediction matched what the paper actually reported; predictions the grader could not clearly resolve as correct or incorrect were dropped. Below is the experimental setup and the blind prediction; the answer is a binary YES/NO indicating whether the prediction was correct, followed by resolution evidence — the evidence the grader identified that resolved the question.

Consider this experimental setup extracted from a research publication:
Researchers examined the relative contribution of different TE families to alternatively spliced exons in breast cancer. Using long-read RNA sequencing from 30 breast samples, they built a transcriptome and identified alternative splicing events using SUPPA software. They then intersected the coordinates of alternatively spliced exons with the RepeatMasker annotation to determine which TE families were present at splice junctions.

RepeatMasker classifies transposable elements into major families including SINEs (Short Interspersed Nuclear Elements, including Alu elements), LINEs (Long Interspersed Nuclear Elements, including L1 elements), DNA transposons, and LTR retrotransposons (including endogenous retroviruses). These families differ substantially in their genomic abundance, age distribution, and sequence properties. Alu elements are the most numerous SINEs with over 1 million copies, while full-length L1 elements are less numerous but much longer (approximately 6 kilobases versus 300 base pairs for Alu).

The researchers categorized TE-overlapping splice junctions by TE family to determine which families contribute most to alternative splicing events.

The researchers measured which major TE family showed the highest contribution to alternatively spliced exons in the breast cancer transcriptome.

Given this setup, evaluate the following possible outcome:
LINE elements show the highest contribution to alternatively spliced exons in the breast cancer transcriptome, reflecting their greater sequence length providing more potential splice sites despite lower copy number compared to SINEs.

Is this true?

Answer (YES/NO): NO